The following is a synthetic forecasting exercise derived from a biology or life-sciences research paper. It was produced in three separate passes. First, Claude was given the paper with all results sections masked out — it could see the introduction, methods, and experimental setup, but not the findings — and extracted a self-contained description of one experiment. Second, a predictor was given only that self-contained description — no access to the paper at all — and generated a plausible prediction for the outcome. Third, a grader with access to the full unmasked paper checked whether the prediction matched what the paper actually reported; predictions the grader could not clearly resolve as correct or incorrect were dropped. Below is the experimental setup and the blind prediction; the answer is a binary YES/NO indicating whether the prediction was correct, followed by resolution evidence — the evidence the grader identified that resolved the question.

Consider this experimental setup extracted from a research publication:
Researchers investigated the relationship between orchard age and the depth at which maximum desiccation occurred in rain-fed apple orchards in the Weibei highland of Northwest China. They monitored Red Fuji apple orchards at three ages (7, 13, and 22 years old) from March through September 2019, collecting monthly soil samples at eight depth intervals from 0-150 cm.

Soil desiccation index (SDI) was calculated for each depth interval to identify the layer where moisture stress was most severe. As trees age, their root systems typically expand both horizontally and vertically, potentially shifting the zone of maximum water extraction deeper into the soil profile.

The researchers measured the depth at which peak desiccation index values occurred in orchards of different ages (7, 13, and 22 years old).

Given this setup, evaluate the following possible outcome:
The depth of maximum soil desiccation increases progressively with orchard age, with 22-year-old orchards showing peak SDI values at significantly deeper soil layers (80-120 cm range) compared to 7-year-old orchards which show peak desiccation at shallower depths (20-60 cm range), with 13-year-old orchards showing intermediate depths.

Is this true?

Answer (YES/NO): NO